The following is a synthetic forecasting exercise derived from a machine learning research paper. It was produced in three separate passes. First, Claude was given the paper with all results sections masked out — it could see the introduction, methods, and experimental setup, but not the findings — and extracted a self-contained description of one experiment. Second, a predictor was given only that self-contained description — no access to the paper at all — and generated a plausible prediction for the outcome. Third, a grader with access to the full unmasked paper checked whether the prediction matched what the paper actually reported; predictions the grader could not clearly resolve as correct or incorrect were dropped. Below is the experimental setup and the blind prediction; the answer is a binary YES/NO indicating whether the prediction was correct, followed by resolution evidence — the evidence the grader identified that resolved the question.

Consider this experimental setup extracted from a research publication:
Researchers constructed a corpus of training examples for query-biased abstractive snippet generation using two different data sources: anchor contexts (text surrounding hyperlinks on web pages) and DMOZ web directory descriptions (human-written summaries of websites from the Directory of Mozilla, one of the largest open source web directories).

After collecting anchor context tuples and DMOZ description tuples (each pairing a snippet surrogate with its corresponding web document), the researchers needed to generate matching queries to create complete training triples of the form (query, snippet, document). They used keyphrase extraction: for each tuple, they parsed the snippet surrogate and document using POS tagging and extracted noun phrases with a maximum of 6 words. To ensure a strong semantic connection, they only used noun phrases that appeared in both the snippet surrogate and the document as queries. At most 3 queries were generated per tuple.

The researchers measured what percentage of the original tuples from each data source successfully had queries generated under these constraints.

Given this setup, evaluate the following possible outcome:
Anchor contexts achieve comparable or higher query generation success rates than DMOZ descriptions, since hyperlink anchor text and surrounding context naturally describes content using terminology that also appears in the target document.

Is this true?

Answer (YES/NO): YES